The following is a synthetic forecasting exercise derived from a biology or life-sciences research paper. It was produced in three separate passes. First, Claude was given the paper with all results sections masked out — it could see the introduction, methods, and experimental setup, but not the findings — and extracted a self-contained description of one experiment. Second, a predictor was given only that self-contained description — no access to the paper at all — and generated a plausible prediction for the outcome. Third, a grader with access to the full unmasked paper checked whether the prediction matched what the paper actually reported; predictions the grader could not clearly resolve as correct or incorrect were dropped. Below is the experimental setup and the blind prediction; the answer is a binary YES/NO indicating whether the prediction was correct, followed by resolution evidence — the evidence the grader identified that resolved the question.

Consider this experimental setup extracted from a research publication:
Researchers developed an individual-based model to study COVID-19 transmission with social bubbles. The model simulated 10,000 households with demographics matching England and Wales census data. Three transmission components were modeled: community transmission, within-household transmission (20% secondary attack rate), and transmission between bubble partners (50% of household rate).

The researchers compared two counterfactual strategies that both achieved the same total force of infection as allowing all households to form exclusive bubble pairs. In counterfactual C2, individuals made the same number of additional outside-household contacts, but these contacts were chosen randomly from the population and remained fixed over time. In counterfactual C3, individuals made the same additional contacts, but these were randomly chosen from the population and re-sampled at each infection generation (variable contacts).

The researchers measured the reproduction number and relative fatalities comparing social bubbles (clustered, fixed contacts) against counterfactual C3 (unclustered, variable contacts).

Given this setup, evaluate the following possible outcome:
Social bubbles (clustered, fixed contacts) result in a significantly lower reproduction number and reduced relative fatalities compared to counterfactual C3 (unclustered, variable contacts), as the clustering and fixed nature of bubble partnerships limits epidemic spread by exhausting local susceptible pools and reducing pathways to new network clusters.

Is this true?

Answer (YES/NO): NO